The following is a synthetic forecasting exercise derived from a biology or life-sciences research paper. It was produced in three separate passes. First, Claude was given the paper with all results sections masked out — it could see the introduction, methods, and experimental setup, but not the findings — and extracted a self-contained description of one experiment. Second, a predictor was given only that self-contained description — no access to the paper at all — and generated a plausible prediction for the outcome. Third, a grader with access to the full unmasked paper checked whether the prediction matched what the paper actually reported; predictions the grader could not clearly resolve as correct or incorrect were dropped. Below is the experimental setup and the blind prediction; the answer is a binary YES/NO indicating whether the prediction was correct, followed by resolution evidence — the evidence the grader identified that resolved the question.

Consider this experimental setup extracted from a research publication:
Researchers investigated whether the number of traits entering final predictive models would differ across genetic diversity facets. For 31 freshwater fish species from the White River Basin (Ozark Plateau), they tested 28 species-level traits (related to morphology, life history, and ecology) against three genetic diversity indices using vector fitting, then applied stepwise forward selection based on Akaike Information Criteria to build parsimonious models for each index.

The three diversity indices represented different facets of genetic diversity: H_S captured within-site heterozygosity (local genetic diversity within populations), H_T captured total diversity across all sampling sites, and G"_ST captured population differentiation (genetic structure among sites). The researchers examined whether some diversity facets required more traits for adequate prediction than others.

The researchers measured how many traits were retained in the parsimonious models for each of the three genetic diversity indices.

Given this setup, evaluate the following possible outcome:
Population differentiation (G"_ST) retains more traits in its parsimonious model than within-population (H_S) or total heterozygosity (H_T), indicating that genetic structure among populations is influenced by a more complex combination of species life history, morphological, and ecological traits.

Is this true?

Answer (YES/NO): NO